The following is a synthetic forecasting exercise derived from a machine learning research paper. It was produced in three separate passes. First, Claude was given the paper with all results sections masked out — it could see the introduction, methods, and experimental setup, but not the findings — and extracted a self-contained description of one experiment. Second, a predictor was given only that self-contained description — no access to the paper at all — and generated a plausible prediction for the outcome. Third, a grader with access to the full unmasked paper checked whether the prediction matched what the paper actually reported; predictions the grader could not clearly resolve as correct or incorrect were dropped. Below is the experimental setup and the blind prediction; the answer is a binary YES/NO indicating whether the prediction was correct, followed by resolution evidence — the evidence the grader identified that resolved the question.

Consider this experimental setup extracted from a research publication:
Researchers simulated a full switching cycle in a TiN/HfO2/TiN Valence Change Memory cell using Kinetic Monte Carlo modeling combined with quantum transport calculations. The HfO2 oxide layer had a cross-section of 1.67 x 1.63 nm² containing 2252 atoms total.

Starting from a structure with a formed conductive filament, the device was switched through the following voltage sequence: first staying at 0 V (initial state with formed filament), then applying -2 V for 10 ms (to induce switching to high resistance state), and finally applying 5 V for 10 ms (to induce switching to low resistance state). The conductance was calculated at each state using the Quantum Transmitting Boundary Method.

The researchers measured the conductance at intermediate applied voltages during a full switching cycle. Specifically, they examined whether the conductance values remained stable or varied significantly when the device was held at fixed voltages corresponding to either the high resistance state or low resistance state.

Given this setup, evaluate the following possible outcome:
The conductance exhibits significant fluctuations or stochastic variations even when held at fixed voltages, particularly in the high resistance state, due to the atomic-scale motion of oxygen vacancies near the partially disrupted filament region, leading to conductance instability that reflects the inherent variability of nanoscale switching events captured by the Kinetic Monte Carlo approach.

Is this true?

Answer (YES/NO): NO